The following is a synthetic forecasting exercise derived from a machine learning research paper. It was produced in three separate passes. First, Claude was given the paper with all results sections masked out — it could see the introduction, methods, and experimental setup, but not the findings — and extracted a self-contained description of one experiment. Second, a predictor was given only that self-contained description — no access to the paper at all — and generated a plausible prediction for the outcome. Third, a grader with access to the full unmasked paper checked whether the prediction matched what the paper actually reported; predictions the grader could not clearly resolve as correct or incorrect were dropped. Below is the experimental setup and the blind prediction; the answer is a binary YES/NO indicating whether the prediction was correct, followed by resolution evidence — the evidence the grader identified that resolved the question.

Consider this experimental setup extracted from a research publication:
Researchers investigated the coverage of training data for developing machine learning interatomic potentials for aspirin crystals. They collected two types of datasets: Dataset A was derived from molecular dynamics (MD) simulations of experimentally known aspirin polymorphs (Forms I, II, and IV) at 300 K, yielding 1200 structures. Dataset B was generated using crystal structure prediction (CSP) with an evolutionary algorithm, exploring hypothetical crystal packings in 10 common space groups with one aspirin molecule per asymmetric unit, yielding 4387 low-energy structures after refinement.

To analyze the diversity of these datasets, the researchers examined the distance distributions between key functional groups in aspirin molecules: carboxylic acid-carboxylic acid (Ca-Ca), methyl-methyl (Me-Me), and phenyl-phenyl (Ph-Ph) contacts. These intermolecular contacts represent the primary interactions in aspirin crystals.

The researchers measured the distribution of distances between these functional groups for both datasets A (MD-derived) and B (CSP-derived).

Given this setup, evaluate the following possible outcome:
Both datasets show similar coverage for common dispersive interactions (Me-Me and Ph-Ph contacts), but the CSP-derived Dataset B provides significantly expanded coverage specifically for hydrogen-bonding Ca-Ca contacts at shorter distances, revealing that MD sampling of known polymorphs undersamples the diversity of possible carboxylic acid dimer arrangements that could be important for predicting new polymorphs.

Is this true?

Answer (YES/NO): NO